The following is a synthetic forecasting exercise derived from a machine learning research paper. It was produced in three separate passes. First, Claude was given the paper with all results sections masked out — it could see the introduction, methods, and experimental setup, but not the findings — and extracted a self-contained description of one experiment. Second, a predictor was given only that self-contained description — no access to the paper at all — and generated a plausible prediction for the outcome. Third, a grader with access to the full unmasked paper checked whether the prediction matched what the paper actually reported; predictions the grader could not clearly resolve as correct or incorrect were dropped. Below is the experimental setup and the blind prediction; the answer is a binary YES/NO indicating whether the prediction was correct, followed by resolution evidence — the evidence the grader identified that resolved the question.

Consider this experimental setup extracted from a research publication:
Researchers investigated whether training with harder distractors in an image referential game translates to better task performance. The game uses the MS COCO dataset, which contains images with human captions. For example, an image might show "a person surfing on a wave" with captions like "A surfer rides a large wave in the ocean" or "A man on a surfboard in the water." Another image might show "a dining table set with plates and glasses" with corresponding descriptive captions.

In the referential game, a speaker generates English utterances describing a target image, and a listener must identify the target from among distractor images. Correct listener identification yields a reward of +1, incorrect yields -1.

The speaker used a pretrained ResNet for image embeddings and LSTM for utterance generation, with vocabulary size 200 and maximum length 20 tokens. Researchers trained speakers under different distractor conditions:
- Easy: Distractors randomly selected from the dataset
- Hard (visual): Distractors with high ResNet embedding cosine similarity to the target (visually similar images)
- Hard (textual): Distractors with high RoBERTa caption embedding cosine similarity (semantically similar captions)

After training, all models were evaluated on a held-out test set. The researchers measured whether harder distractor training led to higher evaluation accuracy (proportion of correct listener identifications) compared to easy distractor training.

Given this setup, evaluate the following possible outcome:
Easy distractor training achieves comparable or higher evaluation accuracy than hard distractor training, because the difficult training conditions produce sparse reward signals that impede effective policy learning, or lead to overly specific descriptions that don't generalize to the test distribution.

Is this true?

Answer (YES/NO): NO